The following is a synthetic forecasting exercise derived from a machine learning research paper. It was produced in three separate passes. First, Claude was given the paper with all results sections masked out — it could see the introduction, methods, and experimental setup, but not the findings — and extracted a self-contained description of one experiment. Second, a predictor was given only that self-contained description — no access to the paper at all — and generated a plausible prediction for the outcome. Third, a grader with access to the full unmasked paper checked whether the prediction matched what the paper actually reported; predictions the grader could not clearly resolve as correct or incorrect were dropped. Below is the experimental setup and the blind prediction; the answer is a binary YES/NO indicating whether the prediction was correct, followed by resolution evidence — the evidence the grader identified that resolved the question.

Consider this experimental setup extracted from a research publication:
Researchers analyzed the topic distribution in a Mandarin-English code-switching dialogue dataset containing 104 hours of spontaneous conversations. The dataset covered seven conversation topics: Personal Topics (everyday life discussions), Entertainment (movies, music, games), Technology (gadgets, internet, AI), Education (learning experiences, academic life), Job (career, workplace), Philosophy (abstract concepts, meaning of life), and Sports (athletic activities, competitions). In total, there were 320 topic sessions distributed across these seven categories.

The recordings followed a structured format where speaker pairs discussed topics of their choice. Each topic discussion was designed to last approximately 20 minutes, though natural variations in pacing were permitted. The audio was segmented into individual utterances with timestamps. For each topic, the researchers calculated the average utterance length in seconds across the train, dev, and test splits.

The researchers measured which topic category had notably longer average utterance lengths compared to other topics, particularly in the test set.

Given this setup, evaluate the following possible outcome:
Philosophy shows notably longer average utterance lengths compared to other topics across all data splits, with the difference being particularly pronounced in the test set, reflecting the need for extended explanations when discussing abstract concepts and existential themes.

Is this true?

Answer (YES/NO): NO